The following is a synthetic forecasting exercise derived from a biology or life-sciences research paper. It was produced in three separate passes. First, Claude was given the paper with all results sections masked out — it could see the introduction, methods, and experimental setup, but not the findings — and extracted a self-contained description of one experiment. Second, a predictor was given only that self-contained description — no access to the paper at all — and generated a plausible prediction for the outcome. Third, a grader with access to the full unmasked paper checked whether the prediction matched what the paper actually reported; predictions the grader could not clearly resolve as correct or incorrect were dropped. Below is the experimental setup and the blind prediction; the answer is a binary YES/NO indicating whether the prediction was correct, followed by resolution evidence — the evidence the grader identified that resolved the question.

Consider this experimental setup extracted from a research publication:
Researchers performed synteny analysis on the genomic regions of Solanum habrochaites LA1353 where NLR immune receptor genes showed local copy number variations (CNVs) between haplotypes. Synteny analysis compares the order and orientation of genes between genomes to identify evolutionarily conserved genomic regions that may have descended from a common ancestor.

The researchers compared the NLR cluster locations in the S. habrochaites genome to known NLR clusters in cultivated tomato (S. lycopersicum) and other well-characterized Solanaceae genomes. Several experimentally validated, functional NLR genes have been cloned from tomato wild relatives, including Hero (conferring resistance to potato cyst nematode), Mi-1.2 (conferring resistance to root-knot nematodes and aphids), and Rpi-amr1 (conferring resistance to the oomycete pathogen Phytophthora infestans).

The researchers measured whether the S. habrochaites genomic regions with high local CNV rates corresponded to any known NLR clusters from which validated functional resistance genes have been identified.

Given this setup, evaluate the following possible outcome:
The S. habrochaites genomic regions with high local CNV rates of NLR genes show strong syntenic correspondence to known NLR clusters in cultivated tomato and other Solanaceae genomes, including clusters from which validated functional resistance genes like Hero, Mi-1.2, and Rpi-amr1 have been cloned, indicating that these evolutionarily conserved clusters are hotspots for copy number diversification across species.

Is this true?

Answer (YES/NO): YES